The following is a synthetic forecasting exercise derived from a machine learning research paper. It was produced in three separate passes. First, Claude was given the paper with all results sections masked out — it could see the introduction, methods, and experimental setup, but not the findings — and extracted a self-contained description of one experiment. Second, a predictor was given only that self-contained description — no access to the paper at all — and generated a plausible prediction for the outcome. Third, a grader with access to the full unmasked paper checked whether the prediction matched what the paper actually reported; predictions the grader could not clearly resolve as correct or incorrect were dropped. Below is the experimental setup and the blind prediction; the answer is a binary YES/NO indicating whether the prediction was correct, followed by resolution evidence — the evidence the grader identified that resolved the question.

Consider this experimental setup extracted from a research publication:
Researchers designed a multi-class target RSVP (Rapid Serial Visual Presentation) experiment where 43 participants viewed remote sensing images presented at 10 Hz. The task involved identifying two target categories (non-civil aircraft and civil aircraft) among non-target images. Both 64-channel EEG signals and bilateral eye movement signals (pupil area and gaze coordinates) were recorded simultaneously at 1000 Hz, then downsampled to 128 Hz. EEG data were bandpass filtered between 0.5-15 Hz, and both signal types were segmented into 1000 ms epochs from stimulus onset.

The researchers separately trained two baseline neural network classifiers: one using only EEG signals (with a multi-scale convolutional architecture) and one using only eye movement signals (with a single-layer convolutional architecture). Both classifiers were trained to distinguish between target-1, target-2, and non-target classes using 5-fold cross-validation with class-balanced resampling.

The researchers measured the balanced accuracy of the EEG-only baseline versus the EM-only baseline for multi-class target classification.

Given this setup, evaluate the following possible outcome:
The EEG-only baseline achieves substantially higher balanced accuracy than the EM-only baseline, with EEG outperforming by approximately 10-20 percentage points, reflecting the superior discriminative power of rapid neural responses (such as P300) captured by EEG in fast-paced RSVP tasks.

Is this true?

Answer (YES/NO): NO